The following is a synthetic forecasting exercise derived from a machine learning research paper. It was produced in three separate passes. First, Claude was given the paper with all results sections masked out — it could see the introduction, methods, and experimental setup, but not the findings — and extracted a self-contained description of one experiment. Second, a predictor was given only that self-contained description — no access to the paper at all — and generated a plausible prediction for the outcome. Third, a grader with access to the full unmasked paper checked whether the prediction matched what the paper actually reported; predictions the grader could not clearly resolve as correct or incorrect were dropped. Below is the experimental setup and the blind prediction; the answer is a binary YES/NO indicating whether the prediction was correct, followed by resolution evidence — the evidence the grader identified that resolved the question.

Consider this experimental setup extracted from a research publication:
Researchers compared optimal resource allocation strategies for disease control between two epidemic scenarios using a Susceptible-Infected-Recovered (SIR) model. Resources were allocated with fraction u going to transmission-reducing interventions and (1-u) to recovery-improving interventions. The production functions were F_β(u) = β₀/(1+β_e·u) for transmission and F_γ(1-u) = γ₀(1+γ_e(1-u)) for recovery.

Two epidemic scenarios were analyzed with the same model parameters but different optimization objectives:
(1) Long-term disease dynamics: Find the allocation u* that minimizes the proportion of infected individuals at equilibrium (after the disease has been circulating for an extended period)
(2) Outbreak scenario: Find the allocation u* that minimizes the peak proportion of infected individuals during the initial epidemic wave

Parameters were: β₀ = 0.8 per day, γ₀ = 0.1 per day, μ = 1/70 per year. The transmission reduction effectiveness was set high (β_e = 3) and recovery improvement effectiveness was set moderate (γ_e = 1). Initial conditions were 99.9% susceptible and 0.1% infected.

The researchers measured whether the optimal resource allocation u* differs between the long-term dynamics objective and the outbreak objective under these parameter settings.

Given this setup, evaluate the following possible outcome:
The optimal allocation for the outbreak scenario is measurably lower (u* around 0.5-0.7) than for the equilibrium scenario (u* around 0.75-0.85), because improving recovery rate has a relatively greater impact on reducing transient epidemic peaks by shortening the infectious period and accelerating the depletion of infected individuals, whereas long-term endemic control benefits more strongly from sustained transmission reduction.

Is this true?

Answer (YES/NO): NO